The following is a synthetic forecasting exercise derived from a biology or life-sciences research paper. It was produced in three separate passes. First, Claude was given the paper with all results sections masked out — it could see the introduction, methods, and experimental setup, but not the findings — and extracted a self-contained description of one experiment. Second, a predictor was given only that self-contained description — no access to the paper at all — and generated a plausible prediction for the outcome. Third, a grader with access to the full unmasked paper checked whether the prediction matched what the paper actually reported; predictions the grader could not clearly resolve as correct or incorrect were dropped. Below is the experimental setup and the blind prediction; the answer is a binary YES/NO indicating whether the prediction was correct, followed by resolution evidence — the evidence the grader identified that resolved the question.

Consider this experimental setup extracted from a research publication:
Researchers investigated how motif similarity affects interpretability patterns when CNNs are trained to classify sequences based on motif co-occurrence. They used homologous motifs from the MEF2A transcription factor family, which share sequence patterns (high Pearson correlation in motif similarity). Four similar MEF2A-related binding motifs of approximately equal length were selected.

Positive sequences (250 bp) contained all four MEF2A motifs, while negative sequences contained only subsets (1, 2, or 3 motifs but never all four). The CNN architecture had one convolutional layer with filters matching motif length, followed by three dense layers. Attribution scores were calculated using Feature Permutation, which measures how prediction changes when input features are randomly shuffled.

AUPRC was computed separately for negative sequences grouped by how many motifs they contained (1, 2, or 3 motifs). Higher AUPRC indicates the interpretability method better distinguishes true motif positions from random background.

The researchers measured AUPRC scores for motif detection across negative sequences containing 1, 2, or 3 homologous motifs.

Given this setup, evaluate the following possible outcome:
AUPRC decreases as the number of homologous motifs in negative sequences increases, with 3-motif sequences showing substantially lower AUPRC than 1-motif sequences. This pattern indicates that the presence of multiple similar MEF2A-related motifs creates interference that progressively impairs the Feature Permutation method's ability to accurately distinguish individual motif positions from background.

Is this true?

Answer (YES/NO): YES